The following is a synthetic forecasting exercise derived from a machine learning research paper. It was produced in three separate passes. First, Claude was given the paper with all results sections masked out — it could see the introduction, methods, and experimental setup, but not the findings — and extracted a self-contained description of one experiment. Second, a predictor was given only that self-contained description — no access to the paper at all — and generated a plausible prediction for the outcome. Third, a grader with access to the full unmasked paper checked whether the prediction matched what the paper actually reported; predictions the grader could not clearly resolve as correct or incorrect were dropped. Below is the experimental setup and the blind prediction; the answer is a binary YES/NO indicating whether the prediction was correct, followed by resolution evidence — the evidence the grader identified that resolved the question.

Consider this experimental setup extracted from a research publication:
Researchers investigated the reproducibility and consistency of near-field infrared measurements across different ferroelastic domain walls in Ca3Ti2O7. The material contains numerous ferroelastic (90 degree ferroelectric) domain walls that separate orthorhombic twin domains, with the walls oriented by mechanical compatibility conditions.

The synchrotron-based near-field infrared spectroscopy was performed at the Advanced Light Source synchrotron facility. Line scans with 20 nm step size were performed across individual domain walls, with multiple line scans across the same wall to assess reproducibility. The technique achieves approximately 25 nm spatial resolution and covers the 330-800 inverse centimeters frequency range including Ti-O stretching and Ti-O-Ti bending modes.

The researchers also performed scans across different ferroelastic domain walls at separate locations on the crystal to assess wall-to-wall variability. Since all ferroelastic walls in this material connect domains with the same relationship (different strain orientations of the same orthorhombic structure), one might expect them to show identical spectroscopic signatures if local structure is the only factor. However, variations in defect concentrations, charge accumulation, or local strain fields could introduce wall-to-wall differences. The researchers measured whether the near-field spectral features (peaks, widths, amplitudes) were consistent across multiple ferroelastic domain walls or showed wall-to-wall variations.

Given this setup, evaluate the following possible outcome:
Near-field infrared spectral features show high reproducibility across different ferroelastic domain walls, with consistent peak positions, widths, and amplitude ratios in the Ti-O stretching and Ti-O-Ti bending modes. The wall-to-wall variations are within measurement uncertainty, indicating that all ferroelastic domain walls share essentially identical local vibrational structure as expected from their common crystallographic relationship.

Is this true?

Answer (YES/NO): NO